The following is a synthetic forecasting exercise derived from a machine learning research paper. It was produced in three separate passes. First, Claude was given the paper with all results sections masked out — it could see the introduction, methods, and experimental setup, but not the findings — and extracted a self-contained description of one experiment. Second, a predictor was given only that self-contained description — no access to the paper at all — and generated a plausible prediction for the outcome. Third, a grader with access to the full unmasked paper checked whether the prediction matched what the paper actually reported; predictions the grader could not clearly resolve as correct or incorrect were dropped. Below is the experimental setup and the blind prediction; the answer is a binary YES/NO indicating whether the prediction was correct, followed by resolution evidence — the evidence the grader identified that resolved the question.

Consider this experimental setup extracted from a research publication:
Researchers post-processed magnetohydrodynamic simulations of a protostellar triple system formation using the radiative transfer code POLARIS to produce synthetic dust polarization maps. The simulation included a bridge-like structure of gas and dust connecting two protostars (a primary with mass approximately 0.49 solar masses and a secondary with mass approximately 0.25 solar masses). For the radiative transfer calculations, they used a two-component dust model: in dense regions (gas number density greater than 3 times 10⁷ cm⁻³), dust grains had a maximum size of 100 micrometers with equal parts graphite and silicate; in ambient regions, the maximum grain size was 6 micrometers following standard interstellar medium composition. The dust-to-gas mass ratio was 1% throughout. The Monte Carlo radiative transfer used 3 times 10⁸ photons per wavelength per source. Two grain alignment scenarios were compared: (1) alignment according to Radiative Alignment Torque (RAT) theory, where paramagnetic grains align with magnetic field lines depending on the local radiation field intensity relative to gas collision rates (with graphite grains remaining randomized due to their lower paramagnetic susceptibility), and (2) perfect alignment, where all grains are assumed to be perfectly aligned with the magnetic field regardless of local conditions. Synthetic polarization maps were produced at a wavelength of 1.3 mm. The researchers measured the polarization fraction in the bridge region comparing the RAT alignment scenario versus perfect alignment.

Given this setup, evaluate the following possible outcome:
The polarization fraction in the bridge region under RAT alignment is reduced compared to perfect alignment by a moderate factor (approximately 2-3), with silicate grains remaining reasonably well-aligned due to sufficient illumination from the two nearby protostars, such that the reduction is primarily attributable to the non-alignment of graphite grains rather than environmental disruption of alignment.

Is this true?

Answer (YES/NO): YES